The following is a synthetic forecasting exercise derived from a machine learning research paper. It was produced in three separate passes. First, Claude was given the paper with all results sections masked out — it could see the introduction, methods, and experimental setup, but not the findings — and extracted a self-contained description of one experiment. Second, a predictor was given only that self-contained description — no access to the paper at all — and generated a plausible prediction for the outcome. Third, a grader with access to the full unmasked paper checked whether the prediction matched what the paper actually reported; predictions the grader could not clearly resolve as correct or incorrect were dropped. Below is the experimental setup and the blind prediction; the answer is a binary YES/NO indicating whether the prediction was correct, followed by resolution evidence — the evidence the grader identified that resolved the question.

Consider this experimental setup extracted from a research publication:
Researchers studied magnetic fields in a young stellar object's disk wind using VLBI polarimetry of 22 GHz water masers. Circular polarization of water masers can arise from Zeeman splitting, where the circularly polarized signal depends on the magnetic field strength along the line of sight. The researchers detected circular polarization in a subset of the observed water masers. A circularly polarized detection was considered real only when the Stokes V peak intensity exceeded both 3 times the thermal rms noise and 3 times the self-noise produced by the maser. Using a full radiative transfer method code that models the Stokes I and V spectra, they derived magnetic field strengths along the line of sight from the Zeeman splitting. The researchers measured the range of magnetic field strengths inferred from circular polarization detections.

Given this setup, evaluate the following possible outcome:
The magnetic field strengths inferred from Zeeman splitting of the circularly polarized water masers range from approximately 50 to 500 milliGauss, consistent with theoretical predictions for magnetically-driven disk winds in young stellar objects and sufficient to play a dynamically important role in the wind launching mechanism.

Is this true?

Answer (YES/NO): NO